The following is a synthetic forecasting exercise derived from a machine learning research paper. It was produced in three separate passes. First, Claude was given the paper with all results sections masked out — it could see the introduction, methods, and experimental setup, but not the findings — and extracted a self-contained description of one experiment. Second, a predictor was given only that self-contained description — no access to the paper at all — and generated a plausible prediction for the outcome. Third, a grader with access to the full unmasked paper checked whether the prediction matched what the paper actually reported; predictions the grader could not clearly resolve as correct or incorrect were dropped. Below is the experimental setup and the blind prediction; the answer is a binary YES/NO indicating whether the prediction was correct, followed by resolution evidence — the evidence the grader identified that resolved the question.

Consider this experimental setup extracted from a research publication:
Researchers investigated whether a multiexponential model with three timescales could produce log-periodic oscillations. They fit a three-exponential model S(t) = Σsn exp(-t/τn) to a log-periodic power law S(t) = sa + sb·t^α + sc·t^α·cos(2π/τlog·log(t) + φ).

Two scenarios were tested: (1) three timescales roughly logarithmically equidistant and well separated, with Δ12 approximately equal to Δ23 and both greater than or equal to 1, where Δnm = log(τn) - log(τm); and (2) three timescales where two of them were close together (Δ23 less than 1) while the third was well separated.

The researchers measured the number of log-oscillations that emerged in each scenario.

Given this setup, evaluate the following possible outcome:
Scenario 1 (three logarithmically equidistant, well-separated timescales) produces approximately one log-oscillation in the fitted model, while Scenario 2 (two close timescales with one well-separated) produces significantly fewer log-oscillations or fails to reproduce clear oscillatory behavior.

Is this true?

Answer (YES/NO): NO